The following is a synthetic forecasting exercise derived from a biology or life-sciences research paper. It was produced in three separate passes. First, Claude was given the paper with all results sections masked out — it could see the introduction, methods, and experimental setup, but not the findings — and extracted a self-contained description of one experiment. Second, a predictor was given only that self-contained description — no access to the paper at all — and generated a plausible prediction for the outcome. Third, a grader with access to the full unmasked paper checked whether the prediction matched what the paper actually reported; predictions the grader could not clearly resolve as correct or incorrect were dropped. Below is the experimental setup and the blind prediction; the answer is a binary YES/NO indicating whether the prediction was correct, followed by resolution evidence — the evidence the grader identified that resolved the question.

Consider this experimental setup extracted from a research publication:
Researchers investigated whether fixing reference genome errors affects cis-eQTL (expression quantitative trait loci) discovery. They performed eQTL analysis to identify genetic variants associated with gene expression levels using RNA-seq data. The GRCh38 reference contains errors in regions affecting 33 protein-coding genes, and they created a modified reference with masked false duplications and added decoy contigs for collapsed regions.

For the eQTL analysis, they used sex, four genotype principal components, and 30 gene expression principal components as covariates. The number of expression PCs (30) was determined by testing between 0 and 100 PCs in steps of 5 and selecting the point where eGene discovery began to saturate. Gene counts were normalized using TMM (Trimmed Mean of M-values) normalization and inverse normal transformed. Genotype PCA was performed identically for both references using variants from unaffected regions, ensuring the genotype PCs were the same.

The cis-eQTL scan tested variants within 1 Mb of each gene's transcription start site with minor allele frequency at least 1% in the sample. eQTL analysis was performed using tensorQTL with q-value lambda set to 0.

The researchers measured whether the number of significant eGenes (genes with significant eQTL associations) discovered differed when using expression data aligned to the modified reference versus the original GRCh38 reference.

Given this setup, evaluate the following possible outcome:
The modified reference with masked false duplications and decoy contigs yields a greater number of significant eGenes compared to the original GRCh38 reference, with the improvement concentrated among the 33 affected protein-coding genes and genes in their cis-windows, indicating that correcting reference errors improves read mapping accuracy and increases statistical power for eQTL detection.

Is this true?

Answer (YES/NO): NO